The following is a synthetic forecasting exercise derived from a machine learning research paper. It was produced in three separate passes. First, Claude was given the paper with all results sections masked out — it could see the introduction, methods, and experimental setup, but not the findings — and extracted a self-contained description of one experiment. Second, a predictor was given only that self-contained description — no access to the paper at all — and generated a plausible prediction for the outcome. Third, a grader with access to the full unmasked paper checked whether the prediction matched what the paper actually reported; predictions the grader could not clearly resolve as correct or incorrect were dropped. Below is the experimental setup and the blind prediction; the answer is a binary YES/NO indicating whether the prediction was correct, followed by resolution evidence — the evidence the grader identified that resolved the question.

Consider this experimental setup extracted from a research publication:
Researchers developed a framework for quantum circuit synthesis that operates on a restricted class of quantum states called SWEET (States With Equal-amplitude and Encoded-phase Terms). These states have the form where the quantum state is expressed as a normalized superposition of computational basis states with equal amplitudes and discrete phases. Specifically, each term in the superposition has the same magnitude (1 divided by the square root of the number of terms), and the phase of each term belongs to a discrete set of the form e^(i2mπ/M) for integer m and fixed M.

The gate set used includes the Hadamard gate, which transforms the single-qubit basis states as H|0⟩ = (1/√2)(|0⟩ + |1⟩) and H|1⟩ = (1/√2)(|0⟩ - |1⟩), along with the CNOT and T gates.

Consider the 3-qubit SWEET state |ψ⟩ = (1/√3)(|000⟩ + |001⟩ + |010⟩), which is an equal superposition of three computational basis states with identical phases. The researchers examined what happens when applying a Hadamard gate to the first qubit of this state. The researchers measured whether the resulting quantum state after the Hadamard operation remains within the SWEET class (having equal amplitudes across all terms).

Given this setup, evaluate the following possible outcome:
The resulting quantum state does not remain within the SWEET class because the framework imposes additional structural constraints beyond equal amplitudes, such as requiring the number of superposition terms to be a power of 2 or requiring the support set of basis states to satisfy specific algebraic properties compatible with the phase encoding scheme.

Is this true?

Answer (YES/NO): NO